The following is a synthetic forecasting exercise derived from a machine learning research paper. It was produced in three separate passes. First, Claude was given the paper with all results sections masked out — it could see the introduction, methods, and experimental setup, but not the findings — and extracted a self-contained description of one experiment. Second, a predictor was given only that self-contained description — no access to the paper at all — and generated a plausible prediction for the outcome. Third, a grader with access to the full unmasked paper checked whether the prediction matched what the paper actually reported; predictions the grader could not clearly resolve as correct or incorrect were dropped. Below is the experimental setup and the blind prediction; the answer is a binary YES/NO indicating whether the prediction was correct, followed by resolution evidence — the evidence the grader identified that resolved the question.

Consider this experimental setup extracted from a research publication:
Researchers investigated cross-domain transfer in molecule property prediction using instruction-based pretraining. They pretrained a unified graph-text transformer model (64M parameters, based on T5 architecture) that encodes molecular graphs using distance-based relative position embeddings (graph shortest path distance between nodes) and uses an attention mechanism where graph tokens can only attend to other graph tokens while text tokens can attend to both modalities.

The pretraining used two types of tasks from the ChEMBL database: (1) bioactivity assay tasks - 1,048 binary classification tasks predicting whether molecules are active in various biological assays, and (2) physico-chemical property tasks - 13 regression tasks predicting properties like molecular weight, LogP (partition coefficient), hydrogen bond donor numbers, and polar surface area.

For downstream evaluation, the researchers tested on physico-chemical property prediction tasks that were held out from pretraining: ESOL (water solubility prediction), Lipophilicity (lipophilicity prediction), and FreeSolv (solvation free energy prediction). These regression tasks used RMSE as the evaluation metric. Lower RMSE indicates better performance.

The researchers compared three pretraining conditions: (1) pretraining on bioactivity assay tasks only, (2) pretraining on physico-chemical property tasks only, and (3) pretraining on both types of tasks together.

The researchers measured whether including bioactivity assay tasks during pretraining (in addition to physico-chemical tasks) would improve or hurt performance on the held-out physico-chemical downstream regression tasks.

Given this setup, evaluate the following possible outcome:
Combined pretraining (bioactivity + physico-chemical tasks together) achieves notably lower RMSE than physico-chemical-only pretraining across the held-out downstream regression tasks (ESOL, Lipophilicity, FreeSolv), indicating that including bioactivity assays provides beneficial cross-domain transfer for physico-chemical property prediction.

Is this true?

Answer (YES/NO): YES